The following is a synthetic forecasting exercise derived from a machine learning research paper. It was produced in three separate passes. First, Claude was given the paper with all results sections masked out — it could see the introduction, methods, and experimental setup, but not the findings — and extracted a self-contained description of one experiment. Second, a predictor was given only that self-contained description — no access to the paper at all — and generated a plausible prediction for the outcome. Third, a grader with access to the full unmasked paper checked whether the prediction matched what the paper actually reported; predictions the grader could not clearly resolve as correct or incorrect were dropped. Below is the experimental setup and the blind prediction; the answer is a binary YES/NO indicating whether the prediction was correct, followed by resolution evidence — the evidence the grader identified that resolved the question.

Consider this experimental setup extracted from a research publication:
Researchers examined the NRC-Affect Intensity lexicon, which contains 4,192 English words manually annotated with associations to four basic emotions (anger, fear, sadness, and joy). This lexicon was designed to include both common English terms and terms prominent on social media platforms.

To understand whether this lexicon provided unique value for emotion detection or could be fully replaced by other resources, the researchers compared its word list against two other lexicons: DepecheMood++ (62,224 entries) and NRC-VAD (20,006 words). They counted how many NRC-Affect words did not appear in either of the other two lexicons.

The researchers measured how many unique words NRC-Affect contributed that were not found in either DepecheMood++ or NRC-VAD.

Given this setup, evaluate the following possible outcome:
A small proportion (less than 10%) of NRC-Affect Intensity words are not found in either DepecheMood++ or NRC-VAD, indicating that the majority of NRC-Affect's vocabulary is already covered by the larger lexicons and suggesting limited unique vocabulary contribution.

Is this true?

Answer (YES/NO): NO